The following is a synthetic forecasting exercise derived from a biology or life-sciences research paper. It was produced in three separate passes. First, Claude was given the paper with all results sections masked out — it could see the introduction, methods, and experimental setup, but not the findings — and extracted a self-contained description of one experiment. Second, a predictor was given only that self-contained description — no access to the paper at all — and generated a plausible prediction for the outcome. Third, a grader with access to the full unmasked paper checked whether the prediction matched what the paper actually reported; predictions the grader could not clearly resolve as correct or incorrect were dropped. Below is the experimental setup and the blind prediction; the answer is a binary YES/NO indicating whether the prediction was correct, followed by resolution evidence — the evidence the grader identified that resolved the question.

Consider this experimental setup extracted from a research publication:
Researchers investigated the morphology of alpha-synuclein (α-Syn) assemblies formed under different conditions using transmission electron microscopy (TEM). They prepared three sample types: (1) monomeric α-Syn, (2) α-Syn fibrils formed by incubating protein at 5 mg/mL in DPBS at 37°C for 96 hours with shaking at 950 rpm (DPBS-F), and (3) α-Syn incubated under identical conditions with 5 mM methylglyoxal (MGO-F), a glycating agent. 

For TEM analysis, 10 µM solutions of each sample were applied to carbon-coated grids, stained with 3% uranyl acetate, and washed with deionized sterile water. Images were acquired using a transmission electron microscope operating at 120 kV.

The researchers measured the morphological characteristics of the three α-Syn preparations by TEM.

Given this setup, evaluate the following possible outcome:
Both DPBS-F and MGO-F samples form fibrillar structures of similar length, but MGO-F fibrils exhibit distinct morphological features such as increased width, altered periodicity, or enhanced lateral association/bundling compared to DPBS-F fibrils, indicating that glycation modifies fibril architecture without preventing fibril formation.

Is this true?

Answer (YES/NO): NO